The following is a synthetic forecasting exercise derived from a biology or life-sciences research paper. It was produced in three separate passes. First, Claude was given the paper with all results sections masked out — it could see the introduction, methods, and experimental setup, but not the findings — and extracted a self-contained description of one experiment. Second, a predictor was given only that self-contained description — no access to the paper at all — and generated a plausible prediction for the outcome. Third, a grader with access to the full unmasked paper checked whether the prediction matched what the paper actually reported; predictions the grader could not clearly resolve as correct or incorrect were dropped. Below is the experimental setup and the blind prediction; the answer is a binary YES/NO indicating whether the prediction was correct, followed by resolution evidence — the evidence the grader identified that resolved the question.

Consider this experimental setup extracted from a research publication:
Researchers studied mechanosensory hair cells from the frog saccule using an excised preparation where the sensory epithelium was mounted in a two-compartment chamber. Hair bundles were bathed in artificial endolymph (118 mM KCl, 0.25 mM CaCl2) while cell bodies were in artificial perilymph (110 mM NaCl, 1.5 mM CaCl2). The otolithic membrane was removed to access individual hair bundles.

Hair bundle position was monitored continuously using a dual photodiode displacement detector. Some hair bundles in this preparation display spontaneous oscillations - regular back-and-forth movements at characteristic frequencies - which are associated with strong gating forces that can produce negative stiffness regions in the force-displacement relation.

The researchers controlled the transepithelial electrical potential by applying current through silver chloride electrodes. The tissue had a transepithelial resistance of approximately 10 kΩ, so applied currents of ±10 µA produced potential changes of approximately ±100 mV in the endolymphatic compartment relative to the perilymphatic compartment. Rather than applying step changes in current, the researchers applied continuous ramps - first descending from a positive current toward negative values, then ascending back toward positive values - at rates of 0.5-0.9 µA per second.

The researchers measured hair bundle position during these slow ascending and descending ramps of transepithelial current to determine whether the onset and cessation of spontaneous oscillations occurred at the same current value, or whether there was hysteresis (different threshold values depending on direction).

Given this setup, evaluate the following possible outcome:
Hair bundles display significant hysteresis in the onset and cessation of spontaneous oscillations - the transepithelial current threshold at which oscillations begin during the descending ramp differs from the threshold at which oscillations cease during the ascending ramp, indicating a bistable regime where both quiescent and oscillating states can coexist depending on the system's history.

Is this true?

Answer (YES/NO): YES